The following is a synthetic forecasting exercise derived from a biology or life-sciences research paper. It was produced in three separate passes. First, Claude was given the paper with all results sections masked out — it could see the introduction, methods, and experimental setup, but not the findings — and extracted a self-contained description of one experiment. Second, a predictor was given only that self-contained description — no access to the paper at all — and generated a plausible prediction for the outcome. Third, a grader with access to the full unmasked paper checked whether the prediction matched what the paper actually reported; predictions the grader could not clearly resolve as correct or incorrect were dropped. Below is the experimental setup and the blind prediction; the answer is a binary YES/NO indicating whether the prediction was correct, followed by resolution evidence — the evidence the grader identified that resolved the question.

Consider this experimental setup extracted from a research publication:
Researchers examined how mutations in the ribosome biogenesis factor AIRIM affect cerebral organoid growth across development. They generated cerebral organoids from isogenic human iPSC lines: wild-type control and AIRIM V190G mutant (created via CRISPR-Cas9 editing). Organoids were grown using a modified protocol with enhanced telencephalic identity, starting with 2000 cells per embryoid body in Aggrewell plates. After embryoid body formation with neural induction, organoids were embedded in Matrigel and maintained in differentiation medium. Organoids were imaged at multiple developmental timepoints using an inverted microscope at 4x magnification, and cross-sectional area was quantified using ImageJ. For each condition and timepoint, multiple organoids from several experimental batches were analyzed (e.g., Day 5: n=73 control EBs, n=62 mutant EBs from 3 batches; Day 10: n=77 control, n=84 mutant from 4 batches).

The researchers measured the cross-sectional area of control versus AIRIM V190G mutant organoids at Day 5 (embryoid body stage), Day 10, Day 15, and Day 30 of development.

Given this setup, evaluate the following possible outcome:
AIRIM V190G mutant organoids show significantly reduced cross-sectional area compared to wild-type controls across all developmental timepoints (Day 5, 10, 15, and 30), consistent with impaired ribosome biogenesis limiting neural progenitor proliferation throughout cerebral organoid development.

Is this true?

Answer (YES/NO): NO